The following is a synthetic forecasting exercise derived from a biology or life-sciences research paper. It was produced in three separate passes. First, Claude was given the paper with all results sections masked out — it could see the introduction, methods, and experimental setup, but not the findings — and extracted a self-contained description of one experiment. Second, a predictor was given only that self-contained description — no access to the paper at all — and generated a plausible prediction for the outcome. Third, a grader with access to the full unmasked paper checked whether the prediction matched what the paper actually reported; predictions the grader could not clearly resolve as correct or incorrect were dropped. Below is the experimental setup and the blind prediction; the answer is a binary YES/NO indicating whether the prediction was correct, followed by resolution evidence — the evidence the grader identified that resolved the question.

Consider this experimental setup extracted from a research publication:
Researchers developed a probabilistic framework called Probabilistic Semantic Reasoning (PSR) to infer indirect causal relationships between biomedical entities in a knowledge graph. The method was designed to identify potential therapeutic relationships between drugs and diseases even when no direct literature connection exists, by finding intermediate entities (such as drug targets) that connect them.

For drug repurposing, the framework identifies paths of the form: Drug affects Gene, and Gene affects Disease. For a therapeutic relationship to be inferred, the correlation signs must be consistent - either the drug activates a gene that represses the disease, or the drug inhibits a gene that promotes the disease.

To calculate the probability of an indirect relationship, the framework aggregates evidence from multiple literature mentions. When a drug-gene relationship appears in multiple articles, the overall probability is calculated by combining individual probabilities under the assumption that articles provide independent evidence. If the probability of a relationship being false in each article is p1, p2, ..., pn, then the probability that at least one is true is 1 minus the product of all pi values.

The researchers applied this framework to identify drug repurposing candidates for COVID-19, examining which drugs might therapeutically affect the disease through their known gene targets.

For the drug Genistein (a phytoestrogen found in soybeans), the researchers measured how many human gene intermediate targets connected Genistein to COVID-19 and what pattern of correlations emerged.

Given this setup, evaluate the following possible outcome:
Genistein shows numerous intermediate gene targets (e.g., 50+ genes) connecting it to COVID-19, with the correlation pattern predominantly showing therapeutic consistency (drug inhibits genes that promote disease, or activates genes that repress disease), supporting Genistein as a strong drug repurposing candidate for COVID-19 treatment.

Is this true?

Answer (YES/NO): NO